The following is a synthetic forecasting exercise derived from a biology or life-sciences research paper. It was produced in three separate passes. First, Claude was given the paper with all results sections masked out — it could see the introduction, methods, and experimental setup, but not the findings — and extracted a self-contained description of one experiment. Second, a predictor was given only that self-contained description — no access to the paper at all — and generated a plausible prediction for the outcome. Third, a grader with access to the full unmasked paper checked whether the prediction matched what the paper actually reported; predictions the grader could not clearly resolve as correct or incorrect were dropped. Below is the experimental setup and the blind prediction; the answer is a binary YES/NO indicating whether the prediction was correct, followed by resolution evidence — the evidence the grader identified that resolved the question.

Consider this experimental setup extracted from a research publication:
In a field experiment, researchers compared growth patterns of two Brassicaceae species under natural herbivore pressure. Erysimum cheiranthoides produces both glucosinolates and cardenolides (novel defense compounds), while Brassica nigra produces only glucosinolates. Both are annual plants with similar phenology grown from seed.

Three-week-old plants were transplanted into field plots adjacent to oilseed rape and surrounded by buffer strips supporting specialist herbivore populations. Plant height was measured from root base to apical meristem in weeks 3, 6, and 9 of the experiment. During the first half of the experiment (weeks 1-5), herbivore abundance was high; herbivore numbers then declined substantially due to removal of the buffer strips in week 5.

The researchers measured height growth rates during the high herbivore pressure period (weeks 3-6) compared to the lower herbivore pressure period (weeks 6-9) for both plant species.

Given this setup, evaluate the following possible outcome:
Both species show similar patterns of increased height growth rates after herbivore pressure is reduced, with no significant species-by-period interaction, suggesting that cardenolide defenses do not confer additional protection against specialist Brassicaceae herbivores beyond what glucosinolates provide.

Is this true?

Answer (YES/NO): NO